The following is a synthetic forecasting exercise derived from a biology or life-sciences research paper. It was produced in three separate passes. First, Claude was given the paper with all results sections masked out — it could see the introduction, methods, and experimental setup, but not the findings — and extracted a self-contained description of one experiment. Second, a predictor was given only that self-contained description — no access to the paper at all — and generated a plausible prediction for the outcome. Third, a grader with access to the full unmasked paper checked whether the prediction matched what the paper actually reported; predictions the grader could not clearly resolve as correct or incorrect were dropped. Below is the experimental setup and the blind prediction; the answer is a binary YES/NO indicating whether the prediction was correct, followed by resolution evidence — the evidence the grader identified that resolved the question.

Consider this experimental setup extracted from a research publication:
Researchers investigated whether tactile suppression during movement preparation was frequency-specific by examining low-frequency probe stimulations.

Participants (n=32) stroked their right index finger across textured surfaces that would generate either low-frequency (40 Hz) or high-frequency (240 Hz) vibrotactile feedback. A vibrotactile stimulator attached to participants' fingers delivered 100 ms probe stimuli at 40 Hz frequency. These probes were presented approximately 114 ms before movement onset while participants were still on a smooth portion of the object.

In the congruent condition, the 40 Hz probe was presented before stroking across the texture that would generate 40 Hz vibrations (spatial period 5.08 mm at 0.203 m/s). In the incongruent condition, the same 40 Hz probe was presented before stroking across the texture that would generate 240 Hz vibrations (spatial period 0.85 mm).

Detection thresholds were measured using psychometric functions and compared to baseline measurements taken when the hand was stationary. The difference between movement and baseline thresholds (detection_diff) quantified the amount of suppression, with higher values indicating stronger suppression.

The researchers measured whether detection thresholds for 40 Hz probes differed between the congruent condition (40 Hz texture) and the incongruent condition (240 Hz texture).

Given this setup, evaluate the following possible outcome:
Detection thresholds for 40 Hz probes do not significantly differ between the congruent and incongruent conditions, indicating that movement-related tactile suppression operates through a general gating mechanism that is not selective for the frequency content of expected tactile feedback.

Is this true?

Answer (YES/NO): NO